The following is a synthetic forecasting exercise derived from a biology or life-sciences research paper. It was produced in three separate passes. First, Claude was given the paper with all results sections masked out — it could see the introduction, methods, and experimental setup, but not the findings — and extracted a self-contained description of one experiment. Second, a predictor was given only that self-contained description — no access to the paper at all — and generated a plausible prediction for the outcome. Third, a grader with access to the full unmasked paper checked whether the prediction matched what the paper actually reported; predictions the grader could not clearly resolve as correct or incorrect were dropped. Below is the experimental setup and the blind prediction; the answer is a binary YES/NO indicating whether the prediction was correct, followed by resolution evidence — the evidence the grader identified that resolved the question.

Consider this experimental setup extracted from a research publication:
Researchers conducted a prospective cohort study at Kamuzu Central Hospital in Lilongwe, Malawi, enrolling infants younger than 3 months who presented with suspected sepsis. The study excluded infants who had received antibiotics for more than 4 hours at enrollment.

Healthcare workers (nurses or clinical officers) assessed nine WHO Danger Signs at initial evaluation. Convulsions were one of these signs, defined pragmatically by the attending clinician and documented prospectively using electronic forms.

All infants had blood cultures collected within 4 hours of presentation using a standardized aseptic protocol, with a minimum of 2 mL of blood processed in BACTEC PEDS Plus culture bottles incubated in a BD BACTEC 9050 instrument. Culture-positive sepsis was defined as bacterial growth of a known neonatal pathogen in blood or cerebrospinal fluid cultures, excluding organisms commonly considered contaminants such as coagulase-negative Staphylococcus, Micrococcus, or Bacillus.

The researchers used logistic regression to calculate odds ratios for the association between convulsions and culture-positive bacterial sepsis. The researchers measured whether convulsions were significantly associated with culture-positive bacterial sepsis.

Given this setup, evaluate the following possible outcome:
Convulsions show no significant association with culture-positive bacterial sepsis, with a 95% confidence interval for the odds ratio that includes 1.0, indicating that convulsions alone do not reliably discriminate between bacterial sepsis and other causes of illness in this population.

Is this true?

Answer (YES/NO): YES